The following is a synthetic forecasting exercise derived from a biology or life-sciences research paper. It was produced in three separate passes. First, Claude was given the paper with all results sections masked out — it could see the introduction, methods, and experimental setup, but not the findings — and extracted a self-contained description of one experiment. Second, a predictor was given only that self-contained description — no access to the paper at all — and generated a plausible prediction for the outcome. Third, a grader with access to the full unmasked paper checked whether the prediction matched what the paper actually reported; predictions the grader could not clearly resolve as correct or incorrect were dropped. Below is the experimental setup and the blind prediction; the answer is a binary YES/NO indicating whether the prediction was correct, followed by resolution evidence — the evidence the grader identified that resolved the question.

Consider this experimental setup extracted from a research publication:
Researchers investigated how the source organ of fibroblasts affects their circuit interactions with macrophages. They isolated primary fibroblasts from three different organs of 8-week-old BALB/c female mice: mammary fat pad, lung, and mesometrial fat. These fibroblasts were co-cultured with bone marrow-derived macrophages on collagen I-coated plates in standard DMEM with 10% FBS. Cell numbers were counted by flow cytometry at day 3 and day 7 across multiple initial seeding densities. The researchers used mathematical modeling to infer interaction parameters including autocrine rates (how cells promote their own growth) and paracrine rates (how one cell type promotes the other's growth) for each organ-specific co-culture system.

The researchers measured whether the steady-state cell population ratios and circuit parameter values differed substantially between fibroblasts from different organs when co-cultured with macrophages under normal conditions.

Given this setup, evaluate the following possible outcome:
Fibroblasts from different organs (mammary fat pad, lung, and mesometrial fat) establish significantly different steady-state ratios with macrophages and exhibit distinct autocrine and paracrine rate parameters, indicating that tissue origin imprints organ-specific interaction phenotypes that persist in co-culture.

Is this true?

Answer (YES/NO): NO